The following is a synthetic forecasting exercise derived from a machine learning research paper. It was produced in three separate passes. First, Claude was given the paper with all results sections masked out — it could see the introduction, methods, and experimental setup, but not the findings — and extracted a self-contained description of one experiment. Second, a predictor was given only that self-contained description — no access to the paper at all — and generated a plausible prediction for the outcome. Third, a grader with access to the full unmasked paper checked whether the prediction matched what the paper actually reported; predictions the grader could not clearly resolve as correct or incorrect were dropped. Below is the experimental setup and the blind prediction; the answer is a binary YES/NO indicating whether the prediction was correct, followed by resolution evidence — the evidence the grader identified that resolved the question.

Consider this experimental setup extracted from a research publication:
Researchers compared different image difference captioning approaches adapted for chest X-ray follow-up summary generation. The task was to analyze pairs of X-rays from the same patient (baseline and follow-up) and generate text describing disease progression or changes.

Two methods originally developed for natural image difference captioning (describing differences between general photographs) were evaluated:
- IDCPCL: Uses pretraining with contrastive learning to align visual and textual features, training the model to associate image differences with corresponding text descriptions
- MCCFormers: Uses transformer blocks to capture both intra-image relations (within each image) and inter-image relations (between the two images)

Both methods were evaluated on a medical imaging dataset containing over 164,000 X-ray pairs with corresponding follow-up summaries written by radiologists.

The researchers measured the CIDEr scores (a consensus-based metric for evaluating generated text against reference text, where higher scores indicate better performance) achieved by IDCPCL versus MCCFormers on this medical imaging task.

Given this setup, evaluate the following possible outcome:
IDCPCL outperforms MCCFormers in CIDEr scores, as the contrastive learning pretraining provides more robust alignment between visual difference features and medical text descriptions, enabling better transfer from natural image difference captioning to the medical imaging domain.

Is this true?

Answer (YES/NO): YES